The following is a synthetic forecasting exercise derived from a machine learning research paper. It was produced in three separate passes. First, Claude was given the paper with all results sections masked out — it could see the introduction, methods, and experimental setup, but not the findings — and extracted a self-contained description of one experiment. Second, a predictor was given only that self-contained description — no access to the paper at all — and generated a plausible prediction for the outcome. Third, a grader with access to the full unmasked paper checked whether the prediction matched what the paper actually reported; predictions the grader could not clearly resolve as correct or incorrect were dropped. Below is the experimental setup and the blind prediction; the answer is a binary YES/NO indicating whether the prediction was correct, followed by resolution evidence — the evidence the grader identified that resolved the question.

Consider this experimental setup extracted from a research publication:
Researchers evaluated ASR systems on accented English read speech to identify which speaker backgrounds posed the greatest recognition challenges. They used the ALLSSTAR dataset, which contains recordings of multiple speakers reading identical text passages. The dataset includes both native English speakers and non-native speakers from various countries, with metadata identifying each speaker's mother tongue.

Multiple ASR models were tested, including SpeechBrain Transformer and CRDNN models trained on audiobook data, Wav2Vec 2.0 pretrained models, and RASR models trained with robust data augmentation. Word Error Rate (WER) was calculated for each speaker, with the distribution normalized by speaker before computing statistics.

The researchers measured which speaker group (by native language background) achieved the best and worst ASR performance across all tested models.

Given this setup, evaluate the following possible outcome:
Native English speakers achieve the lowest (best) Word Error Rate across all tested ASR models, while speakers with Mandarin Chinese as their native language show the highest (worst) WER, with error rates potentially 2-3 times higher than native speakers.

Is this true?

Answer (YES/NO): NO